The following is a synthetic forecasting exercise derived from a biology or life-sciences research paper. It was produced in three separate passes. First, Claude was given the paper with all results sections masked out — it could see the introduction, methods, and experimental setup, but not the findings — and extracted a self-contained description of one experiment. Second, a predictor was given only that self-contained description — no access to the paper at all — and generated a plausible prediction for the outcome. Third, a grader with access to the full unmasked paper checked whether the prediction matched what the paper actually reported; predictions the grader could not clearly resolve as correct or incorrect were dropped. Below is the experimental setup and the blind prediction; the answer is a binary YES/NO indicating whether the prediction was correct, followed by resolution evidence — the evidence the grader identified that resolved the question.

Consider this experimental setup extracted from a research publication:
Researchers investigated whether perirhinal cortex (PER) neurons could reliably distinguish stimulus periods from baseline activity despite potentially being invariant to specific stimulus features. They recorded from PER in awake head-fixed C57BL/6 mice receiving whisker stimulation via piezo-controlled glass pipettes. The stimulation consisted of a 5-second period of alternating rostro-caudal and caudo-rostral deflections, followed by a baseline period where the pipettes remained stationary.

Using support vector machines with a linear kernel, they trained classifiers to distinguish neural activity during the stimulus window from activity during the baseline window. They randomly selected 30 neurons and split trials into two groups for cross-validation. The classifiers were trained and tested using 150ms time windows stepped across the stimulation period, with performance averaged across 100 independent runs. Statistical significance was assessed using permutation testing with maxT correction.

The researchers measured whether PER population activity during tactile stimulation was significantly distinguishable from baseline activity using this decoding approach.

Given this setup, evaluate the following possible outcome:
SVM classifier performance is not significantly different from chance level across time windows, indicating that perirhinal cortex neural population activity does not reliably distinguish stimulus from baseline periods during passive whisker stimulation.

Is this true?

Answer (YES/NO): NO